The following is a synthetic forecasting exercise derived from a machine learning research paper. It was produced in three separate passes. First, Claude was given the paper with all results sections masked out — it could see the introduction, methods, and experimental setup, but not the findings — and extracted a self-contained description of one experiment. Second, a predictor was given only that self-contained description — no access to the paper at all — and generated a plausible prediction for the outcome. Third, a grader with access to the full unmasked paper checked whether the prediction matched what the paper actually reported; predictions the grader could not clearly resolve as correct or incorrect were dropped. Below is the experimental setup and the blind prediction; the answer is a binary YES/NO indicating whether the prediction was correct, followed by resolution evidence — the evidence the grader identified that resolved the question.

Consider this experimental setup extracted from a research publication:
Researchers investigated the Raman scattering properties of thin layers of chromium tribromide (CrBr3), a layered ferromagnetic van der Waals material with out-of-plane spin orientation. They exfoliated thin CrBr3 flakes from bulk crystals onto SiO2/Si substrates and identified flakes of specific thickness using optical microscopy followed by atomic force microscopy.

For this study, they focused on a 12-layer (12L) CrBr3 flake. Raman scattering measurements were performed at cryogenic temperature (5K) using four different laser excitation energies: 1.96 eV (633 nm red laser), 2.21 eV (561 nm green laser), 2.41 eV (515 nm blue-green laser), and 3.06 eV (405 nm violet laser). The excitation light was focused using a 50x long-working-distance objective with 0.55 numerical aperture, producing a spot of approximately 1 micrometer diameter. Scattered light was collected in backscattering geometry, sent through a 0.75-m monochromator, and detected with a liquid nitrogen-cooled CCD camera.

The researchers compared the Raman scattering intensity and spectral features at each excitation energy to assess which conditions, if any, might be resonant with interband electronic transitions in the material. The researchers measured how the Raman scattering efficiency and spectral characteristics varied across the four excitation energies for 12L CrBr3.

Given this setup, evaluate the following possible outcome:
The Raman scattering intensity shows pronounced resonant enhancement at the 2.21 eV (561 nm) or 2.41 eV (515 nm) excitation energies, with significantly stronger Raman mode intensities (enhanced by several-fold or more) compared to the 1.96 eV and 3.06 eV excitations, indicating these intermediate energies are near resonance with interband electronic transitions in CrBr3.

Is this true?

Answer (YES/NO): NO